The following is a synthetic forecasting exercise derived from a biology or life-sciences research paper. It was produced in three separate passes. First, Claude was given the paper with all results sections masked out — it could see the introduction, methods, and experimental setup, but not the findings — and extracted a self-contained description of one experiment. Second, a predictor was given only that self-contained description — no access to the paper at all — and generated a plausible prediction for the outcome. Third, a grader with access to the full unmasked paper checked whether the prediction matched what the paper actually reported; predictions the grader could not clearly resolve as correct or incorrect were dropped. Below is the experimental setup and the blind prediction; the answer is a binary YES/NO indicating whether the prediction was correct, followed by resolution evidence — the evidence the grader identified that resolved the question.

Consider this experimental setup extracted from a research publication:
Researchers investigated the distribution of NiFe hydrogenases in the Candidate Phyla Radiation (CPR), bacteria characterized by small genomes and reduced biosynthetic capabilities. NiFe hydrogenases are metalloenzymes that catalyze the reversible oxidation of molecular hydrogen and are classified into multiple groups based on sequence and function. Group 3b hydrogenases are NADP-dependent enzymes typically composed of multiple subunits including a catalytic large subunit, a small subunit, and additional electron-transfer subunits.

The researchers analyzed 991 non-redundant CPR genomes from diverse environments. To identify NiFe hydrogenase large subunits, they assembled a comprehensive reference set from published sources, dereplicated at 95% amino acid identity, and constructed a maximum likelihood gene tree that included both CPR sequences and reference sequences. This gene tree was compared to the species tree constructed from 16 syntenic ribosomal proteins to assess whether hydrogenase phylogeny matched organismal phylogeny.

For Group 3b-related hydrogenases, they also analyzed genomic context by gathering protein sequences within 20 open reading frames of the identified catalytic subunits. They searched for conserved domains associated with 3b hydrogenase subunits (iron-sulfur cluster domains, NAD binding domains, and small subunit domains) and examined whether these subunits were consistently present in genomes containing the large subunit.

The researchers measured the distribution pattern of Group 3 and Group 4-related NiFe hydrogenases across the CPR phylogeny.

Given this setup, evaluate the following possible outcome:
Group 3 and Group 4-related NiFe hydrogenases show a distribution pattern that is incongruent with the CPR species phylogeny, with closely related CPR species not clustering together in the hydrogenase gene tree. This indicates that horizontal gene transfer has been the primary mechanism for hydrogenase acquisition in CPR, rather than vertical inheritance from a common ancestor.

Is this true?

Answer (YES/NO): YES